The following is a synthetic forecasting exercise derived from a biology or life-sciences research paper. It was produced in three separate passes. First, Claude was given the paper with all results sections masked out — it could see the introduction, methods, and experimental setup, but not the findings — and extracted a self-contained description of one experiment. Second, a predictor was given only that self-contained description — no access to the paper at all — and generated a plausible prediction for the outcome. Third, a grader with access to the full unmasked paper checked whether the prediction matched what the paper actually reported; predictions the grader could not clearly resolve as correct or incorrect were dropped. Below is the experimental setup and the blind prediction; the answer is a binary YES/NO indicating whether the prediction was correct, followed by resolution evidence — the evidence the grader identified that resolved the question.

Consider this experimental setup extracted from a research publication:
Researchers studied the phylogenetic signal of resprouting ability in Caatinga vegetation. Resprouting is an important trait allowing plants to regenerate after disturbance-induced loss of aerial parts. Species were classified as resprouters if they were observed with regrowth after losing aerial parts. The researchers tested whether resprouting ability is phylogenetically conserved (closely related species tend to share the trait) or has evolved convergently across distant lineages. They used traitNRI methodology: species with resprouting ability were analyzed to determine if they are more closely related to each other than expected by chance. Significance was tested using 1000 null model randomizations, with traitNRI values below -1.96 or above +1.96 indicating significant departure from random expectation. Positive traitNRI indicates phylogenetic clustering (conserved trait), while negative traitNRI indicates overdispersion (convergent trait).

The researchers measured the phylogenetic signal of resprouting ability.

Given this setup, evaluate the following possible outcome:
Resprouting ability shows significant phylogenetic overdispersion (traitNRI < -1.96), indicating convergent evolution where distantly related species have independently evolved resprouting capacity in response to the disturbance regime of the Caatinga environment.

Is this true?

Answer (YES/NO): NO